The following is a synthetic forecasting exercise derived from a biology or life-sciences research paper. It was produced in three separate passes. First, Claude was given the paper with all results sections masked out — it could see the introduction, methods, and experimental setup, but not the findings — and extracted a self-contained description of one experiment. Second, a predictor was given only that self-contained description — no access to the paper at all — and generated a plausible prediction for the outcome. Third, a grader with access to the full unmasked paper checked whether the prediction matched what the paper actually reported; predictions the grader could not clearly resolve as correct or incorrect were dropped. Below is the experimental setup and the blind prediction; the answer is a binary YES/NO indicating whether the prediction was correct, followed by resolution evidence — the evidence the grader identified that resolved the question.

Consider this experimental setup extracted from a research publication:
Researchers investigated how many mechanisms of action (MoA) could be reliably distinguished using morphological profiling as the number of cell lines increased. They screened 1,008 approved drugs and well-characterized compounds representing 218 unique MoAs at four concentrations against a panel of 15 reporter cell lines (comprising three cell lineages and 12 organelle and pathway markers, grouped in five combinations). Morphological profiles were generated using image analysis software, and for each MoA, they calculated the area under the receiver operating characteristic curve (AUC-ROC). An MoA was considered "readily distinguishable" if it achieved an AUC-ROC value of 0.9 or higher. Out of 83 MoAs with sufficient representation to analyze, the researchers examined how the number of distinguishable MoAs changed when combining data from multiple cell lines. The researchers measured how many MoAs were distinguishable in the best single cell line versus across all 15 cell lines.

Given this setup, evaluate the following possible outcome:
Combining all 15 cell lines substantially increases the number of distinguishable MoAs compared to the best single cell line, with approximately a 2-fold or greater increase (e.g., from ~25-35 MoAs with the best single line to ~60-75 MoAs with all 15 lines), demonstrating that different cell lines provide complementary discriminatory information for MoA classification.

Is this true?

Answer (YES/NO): NO